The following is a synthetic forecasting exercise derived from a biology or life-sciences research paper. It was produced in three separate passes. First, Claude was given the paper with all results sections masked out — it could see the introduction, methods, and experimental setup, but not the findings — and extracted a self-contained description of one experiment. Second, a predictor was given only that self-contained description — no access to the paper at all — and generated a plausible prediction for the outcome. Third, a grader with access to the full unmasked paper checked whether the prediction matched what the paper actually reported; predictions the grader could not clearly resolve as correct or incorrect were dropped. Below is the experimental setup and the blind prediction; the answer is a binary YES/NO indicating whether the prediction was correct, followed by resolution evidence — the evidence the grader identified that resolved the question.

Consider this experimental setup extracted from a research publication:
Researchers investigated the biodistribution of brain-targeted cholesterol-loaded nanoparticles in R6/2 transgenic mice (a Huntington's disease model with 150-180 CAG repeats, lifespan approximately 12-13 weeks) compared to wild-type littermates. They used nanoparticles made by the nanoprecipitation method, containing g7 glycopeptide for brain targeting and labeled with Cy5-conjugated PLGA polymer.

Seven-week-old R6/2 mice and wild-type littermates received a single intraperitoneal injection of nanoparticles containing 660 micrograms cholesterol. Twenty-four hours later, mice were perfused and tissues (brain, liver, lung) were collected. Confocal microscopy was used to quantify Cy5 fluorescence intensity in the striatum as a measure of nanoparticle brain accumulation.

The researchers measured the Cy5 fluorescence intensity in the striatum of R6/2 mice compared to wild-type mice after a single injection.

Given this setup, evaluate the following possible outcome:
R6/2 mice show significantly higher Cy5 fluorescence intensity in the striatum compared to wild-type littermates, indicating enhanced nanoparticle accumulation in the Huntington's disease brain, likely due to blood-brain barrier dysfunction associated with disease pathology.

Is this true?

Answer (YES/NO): NO